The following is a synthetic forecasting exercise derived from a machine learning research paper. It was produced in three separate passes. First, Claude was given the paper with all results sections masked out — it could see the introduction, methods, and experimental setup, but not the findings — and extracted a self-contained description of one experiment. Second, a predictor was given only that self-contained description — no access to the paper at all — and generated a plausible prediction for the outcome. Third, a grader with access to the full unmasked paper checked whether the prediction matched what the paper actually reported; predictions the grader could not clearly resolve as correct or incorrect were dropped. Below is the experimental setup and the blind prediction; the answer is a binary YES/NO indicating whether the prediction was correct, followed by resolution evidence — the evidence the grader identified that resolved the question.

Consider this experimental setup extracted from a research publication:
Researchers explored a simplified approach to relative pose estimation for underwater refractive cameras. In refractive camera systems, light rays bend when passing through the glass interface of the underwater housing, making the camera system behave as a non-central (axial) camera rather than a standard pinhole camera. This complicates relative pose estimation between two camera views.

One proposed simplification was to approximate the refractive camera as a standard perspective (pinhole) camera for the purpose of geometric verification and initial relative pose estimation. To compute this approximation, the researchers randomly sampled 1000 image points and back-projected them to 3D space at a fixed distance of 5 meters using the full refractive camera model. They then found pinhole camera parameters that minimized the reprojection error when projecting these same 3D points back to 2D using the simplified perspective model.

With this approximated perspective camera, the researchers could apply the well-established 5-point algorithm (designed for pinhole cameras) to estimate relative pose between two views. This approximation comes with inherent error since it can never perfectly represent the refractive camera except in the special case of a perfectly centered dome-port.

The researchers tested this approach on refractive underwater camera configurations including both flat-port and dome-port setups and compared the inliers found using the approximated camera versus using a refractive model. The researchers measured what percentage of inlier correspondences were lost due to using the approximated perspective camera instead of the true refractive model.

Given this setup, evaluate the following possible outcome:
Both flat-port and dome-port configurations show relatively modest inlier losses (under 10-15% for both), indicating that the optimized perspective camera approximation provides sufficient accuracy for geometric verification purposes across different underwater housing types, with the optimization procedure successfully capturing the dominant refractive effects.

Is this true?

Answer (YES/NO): YES